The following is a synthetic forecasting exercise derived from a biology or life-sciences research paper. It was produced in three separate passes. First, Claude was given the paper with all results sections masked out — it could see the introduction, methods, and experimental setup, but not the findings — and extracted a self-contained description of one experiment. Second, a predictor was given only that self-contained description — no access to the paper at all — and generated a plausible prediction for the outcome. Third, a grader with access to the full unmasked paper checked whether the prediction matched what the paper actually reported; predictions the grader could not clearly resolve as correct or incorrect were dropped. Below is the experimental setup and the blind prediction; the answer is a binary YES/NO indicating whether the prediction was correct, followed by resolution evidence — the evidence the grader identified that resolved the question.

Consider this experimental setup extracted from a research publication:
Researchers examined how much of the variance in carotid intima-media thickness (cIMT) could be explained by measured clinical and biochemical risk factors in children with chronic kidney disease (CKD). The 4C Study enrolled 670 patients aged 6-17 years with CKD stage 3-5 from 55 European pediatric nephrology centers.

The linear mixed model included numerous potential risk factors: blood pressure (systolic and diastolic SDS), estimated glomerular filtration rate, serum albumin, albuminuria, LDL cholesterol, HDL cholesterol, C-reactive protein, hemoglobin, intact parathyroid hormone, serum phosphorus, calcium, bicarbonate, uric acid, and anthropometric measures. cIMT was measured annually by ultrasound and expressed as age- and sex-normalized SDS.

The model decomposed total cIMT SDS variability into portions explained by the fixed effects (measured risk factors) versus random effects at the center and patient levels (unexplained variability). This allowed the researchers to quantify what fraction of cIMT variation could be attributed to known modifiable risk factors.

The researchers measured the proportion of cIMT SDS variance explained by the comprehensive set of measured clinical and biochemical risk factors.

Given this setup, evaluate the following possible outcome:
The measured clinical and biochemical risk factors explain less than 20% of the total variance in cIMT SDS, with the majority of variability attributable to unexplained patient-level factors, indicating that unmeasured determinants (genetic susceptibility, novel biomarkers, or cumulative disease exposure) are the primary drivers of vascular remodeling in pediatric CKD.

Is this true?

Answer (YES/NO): NO